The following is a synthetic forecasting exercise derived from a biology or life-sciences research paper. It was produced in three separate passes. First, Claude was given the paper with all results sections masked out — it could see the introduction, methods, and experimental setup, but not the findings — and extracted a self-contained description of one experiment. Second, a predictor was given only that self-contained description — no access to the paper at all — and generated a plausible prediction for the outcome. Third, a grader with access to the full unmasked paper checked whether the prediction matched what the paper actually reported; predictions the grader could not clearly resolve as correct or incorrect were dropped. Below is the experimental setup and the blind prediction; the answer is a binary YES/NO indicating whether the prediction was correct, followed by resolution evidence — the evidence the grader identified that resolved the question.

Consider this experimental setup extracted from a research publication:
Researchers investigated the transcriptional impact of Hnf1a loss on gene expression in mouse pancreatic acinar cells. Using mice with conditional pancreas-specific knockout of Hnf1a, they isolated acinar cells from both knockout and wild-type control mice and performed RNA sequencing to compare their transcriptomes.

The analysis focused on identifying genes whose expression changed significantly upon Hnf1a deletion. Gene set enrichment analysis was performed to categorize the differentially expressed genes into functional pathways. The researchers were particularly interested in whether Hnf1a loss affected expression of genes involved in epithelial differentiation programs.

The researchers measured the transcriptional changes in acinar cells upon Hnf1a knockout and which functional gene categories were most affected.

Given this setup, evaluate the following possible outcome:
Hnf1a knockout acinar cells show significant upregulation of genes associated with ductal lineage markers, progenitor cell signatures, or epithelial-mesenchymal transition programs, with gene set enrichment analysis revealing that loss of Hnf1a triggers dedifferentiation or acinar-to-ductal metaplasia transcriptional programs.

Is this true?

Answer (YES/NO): NO